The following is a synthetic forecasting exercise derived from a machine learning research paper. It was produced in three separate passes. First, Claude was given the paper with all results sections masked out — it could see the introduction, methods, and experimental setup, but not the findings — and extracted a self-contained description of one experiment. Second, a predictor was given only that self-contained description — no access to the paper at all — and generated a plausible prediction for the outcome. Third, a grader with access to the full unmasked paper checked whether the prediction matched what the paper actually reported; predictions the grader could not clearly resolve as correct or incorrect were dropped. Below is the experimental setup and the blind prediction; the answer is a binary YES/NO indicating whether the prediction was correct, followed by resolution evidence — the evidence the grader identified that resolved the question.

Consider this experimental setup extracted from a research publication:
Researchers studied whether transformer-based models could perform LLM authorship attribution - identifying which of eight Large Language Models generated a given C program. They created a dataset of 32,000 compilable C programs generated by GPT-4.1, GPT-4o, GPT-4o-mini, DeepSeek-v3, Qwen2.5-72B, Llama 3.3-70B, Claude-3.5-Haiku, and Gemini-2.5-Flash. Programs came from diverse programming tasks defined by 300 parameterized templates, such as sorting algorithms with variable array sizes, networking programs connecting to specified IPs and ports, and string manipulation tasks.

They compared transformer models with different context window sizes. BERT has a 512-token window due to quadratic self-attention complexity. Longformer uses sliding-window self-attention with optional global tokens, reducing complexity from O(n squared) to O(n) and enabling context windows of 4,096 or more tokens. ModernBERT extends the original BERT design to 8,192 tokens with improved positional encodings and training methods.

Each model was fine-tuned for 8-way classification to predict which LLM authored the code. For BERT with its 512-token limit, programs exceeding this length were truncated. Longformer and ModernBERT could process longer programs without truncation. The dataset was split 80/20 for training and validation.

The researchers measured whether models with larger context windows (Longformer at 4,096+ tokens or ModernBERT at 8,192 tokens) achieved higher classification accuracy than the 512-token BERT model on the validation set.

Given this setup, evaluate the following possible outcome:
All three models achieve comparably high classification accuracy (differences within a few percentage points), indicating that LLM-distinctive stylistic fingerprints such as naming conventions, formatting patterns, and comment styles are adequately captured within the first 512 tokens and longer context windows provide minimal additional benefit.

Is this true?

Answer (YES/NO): YES